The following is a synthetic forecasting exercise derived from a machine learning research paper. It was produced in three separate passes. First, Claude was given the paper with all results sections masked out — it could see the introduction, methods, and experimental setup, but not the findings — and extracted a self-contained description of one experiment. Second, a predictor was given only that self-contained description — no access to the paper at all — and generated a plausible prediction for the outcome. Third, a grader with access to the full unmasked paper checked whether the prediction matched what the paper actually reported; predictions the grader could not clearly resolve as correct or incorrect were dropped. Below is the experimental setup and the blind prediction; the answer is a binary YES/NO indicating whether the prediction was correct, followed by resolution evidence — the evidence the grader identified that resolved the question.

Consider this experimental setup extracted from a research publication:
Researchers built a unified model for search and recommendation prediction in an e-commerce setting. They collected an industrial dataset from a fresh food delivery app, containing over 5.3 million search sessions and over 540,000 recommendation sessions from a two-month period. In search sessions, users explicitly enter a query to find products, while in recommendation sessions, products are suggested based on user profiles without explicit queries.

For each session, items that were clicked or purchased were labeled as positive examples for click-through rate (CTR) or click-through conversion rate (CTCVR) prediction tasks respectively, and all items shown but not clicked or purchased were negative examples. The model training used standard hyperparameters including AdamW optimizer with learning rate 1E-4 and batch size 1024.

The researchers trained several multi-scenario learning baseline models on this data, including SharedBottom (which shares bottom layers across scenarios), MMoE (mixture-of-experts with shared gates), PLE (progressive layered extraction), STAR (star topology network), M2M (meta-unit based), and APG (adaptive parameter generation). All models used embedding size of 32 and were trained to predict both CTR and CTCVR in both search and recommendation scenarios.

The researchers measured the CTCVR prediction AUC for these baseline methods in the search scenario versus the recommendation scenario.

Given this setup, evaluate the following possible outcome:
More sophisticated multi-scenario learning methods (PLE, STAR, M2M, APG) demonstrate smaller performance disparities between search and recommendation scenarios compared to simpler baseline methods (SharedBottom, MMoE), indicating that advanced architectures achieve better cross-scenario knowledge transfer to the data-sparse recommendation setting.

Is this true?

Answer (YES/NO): NO